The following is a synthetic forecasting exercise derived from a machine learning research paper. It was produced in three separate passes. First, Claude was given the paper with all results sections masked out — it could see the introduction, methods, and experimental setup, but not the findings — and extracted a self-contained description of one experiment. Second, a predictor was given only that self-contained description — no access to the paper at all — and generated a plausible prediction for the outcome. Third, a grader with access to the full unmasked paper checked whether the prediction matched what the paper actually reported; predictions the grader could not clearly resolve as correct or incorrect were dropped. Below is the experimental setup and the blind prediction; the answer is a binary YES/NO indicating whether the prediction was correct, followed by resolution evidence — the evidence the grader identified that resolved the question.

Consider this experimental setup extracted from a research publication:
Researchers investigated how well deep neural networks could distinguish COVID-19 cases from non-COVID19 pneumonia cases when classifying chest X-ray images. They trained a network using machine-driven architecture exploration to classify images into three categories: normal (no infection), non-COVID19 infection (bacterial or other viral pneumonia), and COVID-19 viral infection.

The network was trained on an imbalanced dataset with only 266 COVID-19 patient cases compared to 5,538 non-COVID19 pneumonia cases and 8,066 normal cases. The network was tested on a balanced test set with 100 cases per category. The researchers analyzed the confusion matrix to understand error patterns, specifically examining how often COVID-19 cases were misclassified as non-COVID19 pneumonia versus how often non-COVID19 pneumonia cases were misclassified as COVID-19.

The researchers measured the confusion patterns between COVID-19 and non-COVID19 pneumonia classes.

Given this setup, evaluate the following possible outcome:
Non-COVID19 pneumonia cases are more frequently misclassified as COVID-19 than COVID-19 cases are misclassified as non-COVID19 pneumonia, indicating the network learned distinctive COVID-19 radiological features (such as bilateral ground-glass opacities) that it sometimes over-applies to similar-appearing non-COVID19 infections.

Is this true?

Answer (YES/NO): NO